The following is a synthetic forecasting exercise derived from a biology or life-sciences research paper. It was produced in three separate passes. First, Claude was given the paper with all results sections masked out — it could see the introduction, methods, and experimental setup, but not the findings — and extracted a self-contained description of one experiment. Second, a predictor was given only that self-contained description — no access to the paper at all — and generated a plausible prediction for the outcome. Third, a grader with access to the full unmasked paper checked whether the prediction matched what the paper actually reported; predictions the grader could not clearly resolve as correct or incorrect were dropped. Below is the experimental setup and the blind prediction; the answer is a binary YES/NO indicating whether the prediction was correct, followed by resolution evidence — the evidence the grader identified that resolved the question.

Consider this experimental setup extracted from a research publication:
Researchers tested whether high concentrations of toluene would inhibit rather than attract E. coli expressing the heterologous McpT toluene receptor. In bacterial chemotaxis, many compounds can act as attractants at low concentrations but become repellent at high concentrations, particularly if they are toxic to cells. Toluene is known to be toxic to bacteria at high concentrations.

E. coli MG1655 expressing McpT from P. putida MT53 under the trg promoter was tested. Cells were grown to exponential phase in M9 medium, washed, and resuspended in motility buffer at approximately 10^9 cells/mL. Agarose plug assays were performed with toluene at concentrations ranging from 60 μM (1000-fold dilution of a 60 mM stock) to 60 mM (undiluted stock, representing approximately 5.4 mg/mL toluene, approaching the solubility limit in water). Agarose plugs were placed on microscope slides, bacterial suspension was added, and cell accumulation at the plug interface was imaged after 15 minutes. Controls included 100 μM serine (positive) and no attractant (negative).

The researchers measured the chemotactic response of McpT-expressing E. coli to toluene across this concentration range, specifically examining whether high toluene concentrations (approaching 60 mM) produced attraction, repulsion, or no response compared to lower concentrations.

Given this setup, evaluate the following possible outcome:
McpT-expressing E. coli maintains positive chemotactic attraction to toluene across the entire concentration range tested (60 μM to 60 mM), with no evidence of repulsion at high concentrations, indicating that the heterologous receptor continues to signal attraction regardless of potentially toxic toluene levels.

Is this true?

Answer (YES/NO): NO